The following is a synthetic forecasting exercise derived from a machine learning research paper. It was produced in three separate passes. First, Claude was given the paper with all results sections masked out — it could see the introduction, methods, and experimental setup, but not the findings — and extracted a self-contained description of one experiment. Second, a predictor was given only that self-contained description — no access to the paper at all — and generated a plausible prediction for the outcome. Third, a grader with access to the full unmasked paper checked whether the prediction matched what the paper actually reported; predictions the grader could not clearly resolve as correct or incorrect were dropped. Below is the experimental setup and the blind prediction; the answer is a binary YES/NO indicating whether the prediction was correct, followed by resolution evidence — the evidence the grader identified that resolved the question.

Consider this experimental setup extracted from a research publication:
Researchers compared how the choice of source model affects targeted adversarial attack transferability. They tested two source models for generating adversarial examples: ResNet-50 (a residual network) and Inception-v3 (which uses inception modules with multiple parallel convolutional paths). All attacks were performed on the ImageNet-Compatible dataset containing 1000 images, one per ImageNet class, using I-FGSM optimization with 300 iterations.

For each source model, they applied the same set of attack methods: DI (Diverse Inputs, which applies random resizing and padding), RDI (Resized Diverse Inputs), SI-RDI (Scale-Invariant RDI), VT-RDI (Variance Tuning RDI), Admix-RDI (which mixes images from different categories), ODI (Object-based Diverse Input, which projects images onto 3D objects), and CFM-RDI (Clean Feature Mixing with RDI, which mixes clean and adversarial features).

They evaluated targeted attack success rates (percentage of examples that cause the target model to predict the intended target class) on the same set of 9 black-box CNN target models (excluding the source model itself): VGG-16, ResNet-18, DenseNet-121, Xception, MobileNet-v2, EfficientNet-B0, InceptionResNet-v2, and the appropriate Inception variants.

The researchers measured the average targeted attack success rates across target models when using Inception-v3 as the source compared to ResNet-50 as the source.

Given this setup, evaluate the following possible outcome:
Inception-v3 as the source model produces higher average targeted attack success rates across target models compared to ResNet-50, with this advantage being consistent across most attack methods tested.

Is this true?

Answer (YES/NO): NO